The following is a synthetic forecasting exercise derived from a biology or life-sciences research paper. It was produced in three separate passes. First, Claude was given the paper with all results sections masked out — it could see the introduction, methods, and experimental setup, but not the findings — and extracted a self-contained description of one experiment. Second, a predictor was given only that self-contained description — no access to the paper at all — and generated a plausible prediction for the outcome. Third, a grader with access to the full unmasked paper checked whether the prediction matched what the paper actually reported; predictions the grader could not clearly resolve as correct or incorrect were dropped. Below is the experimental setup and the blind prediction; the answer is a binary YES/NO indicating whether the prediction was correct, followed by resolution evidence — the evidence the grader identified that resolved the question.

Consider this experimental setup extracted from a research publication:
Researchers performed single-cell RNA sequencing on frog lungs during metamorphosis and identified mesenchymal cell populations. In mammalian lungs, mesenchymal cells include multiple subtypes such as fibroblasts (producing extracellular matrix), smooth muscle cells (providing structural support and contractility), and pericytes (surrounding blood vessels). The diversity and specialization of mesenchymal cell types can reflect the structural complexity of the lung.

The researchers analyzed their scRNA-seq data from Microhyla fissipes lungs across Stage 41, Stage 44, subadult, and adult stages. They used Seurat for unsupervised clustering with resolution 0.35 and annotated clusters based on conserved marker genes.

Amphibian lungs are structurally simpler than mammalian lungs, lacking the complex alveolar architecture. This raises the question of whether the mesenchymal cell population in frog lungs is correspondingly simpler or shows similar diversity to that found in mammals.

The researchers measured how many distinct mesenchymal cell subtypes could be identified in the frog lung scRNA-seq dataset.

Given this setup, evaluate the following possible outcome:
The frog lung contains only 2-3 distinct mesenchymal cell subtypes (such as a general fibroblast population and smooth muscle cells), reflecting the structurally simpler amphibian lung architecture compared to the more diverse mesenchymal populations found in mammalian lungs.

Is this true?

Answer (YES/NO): NO